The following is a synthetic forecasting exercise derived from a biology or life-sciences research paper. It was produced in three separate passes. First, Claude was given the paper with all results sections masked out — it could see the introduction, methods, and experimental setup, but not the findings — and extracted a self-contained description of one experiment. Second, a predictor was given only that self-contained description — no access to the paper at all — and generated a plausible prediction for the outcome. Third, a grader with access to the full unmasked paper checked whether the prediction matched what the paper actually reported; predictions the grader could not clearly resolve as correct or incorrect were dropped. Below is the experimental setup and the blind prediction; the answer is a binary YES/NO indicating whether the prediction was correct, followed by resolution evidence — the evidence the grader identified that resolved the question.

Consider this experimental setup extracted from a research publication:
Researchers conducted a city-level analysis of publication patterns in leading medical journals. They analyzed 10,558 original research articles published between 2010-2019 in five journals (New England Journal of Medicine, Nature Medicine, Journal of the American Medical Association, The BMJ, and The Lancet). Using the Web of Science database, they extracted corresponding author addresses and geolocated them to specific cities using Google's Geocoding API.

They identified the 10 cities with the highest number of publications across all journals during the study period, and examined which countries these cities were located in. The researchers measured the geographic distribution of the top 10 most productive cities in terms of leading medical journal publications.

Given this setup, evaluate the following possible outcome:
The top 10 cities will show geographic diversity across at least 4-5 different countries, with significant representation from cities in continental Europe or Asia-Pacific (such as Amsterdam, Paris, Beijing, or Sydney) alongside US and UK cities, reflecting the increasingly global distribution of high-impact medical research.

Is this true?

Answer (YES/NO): NO